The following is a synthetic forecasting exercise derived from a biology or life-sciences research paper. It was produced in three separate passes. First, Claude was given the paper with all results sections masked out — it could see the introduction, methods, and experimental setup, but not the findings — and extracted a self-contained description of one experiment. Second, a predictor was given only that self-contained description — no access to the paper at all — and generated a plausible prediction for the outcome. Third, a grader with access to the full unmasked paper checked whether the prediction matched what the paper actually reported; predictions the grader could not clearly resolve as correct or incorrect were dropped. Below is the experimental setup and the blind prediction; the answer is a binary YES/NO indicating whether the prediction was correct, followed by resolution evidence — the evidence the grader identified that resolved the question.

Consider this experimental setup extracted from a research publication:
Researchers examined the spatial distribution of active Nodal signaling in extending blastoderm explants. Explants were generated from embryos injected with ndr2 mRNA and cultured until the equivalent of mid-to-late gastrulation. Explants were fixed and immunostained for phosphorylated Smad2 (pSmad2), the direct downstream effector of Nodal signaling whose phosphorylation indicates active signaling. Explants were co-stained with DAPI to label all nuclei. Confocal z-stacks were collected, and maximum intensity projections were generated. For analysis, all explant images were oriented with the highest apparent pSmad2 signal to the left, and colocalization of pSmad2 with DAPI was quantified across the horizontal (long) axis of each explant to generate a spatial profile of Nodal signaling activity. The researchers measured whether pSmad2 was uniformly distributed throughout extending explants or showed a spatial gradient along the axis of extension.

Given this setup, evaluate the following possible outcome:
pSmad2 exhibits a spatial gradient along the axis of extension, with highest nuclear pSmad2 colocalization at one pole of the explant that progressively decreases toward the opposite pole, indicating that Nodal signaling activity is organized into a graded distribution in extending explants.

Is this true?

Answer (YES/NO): YES